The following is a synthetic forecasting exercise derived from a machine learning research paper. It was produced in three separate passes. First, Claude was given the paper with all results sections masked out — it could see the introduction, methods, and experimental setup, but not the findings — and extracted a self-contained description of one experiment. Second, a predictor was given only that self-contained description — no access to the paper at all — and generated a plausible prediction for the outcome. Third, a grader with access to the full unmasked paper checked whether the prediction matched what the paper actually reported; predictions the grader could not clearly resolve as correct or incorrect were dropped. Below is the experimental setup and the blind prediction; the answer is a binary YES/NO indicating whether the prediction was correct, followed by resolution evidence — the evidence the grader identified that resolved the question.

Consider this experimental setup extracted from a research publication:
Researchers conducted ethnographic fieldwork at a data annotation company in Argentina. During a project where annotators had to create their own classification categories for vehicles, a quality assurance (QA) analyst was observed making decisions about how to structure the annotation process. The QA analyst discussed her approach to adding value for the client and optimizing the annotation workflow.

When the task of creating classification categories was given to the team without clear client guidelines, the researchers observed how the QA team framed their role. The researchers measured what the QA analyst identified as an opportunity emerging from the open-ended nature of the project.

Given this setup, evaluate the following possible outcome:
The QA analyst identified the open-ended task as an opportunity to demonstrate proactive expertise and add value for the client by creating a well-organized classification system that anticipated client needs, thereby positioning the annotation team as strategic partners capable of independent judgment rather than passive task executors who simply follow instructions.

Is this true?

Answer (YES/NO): NO